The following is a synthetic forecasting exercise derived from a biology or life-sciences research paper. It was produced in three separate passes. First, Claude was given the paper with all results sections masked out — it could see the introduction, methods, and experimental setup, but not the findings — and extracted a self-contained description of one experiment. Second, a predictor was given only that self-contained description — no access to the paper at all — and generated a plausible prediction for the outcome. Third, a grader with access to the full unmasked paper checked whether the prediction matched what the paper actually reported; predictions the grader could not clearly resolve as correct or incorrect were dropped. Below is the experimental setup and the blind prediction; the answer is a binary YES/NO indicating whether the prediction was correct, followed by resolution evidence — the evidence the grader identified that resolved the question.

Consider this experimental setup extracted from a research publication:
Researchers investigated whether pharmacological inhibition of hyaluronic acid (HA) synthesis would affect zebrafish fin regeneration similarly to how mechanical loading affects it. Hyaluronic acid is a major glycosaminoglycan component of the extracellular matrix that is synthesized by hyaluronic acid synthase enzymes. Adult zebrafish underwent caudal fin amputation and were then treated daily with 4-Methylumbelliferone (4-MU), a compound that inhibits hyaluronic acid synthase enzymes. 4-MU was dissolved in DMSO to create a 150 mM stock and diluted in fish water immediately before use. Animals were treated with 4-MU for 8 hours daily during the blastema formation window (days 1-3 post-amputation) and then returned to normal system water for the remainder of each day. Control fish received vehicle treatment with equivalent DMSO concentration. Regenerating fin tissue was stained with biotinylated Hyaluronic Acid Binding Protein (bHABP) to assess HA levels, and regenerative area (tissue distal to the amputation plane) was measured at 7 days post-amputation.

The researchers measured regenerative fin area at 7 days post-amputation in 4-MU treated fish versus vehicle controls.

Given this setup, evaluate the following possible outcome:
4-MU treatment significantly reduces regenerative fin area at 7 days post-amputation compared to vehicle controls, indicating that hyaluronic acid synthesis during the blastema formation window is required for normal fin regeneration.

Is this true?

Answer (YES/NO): YES